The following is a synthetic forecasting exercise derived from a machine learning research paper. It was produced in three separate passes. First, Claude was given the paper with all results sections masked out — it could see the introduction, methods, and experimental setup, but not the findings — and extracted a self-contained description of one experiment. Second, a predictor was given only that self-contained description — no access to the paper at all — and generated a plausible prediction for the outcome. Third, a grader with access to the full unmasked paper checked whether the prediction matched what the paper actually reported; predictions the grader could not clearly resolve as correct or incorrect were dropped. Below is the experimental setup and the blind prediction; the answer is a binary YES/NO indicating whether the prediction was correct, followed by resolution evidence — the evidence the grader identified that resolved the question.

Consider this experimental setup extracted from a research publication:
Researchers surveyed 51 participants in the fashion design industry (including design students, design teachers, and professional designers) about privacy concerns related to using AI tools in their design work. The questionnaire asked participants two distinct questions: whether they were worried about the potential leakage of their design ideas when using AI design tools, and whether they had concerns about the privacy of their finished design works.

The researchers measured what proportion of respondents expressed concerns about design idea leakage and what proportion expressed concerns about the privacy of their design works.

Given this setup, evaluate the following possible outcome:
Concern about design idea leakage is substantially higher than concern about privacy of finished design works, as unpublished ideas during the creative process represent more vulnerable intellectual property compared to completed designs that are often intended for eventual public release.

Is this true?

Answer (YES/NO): NO